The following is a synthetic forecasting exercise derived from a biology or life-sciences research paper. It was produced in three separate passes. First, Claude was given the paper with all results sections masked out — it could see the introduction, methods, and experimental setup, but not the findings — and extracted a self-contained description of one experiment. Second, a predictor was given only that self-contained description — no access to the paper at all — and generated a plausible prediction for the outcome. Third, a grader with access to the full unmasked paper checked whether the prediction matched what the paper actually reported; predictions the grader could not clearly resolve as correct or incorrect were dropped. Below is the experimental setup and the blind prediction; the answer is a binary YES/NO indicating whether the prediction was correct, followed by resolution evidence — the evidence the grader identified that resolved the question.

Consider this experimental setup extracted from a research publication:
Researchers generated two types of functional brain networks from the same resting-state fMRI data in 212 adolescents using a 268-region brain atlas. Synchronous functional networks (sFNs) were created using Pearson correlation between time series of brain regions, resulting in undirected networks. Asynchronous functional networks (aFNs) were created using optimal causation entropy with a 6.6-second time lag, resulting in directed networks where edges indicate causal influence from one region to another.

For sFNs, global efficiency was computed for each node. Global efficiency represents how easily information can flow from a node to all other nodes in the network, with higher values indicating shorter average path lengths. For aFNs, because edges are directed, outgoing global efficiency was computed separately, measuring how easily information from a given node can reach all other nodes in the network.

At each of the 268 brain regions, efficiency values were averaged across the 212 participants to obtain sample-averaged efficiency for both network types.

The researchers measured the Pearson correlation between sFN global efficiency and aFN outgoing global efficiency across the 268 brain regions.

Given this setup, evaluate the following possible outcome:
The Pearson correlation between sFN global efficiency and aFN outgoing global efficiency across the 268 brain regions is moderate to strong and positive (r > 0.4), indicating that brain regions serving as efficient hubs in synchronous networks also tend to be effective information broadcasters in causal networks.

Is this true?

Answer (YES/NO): NO